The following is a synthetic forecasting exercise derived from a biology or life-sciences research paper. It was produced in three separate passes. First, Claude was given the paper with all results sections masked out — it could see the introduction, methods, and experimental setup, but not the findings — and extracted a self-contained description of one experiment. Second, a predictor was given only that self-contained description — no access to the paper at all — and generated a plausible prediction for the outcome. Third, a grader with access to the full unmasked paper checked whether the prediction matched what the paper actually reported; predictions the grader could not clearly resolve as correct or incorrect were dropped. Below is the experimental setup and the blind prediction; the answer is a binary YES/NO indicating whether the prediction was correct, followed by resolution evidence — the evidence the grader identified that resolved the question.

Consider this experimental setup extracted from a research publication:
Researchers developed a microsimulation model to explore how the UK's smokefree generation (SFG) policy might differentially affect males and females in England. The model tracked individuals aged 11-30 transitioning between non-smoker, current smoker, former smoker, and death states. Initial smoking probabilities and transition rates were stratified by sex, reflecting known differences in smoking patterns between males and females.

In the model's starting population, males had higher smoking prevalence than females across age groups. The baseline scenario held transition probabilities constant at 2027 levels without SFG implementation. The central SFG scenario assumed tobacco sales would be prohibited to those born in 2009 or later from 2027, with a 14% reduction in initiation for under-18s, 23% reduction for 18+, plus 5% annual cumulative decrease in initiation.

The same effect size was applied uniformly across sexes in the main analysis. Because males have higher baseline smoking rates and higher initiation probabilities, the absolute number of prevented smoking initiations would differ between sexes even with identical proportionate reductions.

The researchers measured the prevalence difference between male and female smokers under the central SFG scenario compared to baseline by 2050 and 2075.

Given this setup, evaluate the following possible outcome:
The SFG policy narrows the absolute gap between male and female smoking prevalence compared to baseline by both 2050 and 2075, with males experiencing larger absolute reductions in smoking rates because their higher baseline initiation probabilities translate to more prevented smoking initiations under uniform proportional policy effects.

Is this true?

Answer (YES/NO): YES